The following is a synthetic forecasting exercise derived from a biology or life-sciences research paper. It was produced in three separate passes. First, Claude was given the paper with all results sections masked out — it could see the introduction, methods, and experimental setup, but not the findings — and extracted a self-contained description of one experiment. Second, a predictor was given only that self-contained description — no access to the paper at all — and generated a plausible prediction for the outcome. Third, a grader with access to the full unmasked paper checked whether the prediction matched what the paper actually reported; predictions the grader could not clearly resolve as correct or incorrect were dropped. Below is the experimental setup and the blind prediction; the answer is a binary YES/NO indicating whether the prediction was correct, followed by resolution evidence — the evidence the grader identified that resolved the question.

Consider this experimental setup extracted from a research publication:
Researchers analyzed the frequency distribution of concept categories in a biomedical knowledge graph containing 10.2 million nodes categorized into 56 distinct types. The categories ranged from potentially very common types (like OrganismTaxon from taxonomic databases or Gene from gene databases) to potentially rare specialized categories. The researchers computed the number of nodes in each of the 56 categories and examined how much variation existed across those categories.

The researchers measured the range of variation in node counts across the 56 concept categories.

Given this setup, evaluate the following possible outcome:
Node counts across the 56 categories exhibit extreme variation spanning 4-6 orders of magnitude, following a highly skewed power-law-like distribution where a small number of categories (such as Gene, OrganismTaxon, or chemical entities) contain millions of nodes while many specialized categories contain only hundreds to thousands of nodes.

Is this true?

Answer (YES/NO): NO